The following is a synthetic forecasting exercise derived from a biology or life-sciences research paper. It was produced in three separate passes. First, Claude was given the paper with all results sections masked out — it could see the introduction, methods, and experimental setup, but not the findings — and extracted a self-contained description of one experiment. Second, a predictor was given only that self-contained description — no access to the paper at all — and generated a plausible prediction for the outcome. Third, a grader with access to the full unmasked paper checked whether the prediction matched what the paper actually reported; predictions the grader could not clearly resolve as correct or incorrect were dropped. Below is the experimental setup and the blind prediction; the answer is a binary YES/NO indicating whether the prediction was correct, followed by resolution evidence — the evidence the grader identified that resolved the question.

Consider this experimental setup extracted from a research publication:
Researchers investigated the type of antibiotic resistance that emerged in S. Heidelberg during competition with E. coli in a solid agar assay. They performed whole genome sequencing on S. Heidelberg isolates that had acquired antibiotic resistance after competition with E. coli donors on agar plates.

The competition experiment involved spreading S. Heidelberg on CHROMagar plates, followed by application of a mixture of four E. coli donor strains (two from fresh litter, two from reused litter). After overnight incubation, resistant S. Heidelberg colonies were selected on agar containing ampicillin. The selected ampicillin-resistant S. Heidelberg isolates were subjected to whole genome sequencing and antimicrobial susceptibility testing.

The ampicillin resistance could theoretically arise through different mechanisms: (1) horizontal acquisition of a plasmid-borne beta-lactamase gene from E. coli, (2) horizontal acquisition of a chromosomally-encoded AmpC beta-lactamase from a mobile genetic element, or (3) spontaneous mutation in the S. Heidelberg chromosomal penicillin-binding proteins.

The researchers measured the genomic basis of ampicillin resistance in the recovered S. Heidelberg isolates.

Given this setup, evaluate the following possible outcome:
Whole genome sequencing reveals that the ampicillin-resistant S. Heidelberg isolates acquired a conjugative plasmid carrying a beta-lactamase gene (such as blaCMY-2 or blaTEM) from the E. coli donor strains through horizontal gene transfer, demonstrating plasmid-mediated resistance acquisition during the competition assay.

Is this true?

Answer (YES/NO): NO